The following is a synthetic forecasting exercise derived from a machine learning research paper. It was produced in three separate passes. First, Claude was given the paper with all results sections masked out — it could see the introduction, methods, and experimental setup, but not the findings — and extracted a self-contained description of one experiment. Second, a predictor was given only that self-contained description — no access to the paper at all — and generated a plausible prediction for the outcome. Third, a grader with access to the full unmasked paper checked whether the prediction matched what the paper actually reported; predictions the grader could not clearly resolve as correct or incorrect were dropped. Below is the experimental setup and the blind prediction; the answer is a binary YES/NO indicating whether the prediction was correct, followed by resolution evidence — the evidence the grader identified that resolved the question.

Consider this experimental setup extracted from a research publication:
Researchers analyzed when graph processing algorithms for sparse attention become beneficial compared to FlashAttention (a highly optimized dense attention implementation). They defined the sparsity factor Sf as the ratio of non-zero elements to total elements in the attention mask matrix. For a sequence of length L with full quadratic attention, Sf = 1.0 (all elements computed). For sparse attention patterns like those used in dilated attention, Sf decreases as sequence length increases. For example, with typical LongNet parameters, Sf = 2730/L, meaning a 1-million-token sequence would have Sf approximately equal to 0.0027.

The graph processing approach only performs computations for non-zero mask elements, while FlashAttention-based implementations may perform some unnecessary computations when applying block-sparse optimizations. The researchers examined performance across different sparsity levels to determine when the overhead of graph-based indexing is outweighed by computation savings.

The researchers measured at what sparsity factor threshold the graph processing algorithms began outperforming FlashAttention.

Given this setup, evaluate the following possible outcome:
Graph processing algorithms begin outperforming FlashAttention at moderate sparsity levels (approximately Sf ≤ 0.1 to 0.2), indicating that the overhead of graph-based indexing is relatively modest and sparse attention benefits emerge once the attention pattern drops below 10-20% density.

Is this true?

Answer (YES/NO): NO